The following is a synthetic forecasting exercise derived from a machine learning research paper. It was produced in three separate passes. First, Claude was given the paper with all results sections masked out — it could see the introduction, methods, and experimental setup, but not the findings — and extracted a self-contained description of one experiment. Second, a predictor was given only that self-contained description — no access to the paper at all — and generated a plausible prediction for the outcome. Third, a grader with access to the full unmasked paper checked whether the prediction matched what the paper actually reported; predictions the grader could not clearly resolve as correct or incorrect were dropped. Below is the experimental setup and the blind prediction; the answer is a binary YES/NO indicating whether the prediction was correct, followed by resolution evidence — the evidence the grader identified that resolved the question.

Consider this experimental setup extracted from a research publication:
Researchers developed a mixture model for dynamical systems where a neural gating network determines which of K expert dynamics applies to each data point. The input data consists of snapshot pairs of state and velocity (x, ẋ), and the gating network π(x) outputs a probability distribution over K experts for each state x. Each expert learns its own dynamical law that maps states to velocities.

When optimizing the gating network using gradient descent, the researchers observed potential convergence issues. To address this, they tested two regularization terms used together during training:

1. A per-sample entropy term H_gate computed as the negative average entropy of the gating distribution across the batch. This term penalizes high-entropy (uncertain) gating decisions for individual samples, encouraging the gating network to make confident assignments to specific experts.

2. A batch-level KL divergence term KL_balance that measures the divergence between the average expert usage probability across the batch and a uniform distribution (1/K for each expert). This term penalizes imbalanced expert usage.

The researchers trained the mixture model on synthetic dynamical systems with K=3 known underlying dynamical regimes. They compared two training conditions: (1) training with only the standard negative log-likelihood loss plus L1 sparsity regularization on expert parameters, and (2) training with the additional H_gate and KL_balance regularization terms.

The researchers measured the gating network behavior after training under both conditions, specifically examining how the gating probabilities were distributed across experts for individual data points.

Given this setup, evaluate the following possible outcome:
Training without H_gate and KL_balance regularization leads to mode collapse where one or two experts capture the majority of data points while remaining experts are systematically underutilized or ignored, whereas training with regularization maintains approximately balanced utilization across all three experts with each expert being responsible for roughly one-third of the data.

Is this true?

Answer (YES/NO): NO